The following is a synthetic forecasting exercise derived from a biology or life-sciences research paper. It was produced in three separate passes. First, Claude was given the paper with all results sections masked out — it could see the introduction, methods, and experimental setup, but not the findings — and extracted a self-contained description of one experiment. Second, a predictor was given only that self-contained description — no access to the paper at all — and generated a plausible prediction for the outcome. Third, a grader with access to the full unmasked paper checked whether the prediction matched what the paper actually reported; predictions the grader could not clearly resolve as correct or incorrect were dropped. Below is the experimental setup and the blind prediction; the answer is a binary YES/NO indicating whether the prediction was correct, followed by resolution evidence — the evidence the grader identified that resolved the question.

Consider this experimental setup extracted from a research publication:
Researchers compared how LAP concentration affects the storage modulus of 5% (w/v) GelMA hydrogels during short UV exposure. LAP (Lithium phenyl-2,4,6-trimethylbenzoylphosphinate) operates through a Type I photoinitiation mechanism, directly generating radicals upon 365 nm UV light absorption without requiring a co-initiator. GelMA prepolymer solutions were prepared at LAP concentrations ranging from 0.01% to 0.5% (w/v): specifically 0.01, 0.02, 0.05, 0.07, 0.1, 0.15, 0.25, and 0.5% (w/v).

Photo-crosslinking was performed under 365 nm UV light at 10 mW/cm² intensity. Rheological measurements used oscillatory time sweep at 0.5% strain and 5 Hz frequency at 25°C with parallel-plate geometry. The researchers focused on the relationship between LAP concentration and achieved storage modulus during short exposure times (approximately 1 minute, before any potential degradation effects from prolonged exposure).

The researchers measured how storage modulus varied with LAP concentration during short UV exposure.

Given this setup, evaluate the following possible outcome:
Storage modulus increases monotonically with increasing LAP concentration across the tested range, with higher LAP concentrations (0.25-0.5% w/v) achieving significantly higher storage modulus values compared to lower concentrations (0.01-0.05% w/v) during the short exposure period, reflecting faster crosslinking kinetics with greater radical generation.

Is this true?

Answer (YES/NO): YES